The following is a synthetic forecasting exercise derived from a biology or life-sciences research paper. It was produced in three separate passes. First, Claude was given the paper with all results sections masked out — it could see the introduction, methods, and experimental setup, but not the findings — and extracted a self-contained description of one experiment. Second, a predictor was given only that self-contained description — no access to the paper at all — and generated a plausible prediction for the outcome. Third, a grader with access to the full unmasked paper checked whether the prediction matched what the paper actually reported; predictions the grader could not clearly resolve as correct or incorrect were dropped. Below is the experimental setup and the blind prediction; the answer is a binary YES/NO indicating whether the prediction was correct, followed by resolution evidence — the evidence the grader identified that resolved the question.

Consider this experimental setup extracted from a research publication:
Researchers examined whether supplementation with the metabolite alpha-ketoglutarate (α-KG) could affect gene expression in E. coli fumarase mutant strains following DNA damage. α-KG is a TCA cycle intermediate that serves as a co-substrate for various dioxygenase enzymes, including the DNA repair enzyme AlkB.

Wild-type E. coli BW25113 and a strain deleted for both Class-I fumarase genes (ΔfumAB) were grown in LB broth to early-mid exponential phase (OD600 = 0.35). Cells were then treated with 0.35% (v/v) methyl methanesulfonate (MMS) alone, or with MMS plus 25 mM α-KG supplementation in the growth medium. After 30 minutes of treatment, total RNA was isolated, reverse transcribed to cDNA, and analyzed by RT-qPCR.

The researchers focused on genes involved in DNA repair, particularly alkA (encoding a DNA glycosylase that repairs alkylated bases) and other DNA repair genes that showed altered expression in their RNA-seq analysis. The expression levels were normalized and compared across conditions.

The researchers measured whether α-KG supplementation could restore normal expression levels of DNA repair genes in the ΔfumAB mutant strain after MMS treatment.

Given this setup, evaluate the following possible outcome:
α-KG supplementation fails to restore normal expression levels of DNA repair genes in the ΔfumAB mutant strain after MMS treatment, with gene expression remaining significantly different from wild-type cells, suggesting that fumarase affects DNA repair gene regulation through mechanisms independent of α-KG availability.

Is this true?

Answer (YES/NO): YES